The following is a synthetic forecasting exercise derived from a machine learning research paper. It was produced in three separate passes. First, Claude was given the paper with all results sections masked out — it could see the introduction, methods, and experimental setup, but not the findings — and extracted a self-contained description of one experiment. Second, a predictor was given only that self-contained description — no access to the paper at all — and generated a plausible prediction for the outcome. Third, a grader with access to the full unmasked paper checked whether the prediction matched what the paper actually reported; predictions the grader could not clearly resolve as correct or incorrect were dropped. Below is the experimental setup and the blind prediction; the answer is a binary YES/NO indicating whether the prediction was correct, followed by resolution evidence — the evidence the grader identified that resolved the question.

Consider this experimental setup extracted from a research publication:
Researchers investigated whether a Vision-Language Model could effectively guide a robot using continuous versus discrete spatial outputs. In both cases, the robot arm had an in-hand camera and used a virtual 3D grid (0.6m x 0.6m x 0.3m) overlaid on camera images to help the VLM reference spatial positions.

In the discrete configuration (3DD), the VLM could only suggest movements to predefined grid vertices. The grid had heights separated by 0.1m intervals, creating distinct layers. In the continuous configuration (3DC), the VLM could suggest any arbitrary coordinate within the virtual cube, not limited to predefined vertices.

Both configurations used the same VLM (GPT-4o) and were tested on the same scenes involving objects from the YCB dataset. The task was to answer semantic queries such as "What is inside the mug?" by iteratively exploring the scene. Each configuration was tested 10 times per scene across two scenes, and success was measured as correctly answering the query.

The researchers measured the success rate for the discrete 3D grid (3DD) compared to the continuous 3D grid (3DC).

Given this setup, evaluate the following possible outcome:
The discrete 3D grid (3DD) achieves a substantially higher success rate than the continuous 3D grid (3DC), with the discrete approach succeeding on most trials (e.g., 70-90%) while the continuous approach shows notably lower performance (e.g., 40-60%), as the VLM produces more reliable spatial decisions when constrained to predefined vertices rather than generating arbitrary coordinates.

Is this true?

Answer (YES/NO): NO